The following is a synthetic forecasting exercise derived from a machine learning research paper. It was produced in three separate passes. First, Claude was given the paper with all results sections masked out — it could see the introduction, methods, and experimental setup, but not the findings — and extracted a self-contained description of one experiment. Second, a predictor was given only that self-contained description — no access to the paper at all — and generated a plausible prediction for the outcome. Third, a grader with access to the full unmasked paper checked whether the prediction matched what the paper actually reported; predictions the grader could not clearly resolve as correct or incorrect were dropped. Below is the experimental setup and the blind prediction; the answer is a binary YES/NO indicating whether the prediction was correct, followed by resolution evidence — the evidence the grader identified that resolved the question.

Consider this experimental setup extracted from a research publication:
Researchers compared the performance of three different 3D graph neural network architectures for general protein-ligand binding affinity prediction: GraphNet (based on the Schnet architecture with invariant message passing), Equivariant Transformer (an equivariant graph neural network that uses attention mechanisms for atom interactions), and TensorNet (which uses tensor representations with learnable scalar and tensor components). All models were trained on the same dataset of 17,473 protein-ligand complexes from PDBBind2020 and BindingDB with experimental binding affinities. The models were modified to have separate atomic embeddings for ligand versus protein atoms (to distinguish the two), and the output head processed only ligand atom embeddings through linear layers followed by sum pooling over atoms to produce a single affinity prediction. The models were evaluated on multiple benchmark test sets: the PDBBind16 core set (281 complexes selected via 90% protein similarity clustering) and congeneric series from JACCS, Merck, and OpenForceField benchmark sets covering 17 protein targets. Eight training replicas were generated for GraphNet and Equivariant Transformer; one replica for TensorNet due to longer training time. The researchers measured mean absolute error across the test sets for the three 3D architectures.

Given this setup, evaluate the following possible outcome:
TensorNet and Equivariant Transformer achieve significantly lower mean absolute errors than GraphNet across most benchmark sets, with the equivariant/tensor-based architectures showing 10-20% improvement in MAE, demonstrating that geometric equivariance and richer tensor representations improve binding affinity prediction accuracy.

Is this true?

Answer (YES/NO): NO